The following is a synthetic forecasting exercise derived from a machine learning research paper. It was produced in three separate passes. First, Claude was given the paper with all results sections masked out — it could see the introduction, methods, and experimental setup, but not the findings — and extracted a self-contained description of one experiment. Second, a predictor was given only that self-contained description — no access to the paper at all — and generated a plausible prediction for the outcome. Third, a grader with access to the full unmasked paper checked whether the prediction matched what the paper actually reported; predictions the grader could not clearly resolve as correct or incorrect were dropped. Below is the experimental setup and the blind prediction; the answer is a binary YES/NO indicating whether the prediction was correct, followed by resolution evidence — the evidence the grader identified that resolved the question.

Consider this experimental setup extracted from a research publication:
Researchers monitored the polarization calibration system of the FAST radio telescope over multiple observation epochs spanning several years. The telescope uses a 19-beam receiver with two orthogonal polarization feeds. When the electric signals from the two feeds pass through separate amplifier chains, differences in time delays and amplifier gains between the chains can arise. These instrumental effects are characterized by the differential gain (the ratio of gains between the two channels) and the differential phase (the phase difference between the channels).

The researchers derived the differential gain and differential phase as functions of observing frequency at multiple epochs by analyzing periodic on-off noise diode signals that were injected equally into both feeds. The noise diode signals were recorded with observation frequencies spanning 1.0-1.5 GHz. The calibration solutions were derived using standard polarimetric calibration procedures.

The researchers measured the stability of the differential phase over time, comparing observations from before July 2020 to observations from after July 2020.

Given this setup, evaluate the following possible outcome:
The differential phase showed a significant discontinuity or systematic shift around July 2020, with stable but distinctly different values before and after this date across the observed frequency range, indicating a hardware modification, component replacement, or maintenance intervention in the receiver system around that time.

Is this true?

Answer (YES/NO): NO